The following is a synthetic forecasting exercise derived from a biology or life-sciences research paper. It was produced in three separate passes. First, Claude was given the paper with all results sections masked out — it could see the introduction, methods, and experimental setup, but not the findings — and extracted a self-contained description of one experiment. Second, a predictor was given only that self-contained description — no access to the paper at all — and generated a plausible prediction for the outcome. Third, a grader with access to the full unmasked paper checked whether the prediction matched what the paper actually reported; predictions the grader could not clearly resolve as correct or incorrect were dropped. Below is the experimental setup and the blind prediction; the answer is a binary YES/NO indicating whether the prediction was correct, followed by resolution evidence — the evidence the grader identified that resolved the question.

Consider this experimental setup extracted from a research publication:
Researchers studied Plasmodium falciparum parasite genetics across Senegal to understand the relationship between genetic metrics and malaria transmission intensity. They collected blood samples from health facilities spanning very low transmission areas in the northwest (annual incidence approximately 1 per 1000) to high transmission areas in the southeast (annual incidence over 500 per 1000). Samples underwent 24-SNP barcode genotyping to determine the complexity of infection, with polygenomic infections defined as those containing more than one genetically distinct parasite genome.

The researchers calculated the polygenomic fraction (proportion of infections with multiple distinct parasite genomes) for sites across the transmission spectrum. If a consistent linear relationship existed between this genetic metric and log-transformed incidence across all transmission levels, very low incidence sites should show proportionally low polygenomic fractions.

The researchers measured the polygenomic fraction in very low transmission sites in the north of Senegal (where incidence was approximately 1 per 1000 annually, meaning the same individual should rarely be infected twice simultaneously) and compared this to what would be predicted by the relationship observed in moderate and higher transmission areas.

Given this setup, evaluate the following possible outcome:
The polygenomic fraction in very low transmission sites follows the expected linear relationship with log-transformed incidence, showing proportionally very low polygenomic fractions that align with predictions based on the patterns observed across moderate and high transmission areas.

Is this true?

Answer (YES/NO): NO